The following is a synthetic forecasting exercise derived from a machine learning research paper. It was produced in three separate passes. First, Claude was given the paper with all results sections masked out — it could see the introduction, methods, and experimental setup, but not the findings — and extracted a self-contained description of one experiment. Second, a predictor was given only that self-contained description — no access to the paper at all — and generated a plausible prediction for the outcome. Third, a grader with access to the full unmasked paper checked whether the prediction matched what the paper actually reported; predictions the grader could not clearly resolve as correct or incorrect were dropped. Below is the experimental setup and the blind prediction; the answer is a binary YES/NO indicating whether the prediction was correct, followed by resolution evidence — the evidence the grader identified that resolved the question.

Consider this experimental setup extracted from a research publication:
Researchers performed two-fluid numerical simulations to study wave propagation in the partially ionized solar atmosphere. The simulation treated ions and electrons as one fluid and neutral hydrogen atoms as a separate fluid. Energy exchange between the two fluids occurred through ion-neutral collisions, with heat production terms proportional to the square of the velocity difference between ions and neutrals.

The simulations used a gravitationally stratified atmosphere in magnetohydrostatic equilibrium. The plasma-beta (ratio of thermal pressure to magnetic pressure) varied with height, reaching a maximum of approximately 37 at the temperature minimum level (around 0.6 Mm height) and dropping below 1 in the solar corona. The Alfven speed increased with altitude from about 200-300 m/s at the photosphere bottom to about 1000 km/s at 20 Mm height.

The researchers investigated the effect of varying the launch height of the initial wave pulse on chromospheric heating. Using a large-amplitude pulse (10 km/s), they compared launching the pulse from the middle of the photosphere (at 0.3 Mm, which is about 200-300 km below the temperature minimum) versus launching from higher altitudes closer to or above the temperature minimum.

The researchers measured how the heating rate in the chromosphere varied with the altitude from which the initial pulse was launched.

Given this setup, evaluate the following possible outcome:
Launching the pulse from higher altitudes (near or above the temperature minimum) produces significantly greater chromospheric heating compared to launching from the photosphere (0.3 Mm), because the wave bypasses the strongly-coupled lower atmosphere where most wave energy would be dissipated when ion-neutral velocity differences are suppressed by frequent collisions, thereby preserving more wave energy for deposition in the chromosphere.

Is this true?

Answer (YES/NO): NO